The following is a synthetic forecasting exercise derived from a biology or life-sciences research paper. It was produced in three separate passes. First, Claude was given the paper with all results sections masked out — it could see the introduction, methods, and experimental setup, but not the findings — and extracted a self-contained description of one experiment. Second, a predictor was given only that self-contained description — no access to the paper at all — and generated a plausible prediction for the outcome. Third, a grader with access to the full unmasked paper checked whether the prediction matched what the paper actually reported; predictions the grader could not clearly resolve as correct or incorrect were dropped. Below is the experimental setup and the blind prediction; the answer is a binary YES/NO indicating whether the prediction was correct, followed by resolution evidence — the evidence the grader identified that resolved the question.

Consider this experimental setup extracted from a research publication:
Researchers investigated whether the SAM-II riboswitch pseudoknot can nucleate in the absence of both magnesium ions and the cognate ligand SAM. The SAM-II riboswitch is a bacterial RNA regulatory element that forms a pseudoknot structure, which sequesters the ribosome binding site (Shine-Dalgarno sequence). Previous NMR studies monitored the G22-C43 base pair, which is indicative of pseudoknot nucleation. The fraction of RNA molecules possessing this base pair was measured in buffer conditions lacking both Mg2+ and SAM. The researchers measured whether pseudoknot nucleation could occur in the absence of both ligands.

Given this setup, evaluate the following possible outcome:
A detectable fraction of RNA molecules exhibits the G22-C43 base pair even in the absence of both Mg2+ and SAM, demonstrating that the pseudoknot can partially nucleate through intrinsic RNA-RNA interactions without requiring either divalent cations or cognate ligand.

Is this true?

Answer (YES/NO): YES